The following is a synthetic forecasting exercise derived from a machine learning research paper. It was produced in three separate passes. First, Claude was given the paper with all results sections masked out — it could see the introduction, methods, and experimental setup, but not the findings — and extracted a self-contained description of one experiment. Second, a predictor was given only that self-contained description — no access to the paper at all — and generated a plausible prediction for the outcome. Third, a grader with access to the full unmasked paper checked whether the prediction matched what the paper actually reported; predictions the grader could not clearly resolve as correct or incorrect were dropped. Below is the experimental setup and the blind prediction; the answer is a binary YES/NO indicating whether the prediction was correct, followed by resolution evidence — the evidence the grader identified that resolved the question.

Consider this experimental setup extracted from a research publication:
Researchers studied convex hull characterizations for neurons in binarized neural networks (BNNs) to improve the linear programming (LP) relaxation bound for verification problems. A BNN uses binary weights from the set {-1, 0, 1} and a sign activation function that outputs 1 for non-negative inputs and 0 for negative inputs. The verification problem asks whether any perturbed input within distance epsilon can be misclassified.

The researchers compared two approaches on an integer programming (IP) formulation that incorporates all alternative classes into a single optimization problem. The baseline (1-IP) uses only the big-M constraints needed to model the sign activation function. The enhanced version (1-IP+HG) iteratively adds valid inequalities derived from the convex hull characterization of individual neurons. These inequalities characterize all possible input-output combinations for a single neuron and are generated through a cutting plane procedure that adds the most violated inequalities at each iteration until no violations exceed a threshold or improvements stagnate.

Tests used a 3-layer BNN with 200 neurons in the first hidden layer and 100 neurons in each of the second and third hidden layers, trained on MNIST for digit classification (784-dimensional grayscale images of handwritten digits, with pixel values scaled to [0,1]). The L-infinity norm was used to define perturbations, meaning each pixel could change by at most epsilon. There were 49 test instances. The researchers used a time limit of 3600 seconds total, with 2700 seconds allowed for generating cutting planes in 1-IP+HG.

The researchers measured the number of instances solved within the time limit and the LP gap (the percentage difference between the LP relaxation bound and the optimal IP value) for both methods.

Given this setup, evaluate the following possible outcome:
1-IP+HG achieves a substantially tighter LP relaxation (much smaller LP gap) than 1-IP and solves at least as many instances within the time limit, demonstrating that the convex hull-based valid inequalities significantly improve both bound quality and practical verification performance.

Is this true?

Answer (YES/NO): NO